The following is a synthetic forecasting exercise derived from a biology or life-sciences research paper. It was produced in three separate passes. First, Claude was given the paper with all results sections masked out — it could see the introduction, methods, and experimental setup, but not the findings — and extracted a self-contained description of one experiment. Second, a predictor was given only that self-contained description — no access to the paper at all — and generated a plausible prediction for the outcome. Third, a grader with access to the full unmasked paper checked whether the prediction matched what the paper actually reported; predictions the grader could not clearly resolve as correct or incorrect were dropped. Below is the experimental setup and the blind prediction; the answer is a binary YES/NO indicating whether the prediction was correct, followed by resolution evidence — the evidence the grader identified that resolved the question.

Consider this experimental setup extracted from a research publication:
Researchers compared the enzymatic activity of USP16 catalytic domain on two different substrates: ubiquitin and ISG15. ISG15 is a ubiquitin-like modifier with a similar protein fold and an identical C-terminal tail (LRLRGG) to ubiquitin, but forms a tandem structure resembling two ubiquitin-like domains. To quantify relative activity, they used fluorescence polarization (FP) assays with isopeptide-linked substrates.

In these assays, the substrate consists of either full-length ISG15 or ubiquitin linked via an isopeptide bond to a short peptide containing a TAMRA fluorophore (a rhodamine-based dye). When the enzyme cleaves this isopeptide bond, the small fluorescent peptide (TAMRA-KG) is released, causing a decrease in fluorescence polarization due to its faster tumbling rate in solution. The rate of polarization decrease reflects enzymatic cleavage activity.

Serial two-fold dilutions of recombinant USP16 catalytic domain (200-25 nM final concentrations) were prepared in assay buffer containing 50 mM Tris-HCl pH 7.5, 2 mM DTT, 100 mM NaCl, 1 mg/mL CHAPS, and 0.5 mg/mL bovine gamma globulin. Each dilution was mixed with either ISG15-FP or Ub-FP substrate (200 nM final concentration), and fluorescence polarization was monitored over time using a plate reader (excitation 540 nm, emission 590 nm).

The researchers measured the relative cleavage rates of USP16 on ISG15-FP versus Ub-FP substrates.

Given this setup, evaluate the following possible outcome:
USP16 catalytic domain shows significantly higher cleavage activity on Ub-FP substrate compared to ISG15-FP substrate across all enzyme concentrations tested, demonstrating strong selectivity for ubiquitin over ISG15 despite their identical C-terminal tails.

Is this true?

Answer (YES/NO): YES